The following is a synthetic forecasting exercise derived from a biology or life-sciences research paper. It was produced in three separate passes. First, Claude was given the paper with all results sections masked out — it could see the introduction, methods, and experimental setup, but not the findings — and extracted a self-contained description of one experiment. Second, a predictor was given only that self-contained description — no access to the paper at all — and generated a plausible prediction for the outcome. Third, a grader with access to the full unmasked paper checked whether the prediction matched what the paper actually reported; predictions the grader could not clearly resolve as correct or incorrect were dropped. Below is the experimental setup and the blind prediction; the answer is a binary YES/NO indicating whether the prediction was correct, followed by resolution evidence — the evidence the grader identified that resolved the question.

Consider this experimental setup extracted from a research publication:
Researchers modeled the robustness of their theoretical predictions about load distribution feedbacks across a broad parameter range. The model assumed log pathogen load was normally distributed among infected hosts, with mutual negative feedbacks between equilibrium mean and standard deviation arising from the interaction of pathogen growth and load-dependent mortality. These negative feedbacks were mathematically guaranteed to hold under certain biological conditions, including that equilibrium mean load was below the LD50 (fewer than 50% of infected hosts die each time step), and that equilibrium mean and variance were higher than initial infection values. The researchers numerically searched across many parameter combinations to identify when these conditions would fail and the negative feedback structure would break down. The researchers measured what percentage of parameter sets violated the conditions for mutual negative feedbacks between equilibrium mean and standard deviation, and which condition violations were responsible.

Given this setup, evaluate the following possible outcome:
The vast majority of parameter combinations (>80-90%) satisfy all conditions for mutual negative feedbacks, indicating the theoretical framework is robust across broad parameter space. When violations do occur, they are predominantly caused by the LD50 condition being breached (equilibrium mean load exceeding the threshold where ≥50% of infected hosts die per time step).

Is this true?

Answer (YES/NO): NO